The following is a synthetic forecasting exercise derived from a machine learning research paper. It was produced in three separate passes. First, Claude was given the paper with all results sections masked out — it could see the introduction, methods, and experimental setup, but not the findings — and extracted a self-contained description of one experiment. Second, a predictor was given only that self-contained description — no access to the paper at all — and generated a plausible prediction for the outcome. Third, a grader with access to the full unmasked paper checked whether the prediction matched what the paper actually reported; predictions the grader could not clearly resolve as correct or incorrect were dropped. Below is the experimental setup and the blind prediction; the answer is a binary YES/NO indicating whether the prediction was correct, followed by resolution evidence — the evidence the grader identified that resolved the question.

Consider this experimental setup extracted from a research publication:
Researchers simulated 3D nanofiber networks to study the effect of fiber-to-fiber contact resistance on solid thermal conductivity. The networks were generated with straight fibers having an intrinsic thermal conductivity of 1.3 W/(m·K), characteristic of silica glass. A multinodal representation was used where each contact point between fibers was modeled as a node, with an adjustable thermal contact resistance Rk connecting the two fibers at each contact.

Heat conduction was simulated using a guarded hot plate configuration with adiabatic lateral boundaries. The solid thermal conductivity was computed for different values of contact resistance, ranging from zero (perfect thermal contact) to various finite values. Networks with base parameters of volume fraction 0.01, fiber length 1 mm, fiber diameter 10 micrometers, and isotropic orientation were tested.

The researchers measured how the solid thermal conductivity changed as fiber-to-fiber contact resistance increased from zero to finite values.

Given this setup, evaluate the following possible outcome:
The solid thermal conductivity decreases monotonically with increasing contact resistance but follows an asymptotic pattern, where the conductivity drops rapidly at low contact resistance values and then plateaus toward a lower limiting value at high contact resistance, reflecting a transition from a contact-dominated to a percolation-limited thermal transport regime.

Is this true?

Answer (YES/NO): NO